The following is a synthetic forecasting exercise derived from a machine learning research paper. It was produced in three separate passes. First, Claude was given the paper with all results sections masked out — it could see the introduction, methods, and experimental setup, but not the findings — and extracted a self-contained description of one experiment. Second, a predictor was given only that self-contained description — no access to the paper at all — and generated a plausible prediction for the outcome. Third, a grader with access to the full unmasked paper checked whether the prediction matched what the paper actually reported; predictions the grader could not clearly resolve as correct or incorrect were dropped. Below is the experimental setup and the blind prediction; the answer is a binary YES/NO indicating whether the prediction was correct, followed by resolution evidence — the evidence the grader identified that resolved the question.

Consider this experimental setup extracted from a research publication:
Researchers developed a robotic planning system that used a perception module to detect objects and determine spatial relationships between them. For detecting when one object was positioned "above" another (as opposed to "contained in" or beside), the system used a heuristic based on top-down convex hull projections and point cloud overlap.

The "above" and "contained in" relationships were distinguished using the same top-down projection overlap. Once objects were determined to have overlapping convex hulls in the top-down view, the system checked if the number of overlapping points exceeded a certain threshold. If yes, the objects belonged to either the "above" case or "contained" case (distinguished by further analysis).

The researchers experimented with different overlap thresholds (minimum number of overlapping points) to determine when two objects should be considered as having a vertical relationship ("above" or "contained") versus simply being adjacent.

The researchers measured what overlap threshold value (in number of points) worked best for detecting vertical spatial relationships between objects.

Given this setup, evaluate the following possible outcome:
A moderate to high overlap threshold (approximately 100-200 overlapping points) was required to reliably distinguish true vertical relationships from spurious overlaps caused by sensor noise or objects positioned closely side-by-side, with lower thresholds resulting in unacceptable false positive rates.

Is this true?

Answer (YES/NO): NO